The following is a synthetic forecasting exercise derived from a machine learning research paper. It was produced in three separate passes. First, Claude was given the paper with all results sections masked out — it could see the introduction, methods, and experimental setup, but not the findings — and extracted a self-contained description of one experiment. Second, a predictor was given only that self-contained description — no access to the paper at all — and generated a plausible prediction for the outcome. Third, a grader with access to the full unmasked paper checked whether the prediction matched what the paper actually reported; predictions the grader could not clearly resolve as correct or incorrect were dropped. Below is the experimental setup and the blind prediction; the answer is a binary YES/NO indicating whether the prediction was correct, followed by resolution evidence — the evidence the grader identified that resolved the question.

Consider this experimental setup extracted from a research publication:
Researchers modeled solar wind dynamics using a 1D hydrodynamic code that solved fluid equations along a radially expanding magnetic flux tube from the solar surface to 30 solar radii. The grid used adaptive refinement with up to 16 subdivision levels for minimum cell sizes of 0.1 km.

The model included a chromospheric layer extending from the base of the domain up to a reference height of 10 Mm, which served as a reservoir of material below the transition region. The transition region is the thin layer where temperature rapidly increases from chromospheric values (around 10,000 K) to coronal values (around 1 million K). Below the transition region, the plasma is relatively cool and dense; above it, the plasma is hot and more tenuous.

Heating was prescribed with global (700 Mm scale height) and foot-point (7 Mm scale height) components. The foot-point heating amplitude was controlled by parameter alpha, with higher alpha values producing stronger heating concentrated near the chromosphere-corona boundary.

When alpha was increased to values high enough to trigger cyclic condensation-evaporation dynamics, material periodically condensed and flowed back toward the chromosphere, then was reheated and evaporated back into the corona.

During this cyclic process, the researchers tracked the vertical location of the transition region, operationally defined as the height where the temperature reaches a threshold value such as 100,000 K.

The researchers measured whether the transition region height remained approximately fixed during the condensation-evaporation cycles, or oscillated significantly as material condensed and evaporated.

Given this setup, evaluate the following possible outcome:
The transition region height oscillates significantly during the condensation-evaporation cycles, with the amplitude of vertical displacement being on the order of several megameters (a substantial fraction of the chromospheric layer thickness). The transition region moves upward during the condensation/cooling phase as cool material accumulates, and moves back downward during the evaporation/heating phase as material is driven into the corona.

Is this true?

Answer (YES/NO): NO